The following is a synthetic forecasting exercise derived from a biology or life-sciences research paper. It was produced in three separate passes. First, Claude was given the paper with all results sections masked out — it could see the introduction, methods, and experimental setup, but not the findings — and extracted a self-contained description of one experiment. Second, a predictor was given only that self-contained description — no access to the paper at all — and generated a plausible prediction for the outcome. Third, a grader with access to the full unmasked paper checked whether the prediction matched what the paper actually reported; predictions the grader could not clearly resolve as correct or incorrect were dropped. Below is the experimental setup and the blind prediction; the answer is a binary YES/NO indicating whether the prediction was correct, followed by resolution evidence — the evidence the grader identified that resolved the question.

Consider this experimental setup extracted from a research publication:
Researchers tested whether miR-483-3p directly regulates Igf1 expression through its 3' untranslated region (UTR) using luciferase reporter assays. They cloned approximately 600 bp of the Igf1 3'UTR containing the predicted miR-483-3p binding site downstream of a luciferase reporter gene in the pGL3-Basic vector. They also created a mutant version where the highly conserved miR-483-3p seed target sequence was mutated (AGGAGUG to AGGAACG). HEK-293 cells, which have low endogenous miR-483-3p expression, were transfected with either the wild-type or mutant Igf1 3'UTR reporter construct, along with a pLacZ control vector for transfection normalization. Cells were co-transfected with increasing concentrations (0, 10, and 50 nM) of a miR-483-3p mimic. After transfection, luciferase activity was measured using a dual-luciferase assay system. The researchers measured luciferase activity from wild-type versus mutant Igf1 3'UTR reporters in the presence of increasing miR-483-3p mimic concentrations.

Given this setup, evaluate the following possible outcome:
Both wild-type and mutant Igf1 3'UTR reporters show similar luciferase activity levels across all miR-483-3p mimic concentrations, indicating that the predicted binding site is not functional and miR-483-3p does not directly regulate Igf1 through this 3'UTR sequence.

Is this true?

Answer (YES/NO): NO